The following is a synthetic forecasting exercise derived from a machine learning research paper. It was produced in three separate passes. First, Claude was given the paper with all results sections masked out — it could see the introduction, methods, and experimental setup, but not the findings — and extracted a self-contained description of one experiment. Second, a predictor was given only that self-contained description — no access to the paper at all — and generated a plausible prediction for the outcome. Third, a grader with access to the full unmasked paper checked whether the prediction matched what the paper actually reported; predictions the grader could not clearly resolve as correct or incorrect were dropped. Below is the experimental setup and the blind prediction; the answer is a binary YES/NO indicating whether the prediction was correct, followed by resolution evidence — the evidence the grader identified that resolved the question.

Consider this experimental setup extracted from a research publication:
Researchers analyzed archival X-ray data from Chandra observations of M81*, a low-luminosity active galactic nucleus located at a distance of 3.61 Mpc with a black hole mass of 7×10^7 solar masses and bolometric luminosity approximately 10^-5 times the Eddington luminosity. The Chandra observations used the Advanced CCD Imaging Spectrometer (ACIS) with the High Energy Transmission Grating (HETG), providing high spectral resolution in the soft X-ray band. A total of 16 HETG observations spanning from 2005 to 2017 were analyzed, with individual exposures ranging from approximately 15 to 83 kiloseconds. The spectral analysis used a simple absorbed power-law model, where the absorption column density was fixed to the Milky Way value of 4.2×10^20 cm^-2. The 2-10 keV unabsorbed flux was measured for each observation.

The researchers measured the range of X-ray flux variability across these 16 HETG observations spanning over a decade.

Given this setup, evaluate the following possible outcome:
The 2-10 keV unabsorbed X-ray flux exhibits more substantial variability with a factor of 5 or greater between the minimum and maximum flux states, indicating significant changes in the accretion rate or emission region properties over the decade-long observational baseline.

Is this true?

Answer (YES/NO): NO